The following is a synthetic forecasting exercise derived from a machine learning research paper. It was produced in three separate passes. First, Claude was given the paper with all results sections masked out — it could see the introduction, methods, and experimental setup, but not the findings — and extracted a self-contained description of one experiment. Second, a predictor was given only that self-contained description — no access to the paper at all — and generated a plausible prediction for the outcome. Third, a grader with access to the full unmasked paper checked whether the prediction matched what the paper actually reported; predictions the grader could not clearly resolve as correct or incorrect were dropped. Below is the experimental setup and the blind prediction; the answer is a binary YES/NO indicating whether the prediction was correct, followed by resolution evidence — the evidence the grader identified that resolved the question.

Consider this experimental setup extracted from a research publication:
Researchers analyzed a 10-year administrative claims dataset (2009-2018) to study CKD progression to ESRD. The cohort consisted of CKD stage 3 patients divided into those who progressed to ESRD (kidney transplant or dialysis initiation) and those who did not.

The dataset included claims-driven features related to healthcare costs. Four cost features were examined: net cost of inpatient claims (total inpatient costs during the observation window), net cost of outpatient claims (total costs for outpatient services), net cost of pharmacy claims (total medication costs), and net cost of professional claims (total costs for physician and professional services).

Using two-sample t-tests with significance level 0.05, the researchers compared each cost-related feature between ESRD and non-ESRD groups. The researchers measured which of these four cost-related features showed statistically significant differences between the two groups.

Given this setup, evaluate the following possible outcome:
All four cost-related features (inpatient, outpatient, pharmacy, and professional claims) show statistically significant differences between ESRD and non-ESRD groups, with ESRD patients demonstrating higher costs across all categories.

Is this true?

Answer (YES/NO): NO